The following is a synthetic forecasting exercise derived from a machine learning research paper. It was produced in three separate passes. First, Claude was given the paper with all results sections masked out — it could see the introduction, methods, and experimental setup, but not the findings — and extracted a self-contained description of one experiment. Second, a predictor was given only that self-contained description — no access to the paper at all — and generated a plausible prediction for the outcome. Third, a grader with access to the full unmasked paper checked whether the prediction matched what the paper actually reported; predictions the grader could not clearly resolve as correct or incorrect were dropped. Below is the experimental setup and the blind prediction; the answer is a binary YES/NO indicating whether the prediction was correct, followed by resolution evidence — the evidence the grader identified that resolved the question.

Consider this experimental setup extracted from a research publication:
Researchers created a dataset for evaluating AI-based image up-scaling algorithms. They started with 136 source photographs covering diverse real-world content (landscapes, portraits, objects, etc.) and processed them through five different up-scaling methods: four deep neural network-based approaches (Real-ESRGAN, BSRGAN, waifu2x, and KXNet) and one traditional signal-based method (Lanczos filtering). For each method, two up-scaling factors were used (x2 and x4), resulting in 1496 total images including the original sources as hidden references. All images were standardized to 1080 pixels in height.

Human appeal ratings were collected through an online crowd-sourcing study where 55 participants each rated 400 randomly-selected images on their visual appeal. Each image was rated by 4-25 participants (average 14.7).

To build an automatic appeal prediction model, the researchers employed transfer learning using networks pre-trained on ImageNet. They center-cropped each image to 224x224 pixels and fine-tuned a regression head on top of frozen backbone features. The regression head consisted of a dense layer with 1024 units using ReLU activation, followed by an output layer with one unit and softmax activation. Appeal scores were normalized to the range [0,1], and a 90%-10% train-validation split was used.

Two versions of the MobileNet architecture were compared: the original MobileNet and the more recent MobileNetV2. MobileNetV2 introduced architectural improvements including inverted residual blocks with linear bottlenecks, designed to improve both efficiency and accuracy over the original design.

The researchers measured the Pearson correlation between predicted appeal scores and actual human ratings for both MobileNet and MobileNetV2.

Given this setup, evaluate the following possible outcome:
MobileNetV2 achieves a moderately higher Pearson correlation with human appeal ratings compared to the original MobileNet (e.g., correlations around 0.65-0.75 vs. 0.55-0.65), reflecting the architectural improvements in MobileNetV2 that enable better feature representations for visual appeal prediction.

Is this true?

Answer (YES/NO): NO